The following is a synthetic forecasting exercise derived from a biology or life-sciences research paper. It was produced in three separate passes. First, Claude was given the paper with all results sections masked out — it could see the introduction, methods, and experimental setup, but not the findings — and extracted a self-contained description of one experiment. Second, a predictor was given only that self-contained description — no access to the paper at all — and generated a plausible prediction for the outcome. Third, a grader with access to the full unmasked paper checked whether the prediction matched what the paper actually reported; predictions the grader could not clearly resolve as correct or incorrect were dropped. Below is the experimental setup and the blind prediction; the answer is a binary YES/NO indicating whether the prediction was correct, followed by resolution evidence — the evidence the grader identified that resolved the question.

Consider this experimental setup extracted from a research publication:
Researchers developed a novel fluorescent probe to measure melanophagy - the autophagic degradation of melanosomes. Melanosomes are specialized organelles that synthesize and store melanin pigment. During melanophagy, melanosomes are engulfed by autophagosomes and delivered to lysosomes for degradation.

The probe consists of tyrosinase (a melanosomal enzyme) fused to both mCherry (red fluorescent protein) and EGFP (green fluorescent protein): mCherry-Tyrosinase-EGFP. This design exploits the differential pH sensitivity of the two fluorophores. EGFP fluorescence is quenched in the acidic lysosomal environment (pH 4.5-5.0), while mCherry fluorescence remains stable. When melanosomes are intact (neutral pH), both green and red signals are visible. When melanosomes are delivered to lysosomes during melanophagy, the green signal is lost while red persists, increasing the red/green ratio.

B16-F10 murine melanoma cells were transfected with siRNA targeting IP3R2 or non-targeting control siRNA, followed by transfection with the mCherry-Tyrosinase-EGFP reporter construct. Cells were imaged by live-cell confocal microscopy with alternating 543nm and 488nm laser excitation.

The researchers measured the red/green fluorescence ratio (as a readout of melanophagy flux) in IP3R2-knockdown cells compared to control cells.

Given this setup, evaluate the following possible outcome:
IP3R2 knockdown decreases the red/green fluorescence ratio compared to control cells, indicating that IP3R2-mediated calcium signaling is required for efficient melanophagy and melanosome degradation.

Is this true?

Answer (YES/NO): NO